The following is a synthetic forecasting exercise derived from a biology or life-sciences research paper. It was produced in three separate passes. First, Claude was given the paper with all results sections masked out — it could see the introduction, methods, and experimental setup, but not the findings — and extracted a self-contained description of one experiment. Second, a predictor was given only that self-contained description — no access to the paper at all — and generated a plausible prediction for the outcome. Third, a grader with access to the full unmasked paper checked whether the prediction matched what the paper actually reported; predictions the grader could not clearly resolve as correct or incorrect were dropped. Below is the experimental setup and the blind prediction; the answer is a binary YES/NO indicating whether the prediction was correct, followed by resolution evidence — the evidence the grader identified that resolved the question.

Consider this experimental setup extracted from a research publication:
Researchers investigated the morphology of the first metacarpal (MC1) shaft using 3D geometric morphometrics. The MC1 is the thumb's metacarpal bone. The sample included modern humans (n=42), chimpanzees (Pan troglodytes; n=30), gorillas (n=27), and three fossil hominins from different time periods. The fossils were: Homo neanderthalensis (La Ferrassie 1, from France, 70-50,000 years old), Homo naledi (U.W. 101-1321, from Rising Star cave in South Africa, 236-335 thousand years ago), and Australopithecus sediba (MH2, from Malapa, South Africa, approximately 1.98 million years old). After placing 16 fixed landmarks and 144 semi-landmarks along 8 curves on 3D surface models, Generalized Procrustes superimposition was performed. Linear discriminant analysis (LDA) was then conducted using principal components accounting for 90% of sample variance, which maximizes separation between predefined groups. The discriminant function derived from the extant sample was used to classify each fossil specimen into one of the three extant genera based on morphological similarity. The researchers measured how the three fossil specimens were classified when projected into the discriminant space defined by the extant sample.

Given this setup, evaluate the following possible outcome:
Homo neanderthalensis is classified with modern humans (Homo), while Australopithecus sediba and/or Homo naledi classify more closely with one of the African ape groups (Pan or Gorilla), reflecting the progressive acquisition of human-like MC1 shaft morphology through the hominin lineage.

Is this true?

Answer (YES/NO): NO